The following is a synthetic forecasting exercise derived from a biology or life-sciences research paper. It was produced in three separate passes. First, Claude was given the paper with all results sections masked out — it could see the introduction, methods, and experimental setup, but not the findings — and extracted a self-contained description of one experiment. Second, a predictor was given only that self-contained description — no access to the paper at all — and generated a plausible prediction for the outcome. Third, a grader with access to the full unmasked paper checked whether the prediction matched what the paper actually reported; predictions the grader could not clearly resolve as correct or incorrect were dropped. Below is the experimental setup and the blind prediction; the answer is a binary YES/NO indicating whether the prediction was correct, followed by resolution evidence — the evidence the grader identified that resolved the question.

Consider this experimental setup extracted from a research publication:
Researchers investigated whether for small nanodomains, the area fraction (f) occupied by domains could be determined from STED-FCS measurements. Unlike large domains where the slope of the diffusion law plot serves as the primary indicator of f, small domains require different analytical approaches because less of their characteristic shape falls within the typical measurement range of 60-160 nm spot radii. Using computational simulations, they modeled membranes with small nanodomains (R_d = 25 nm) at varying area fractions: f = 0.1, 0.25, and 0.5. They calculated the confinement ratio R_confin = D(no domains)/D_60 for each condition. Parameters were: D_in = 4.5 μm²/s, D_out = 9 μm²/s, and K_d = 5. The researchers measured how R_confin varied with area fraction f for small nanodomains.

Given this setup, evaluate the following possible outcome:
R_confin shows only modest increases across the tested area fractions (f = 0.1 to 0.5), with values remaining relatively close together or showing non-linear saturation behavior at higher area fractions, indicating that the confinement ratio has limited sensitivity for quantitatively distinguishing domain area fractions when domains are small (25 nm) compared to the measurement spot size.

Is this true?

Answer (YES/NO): NO